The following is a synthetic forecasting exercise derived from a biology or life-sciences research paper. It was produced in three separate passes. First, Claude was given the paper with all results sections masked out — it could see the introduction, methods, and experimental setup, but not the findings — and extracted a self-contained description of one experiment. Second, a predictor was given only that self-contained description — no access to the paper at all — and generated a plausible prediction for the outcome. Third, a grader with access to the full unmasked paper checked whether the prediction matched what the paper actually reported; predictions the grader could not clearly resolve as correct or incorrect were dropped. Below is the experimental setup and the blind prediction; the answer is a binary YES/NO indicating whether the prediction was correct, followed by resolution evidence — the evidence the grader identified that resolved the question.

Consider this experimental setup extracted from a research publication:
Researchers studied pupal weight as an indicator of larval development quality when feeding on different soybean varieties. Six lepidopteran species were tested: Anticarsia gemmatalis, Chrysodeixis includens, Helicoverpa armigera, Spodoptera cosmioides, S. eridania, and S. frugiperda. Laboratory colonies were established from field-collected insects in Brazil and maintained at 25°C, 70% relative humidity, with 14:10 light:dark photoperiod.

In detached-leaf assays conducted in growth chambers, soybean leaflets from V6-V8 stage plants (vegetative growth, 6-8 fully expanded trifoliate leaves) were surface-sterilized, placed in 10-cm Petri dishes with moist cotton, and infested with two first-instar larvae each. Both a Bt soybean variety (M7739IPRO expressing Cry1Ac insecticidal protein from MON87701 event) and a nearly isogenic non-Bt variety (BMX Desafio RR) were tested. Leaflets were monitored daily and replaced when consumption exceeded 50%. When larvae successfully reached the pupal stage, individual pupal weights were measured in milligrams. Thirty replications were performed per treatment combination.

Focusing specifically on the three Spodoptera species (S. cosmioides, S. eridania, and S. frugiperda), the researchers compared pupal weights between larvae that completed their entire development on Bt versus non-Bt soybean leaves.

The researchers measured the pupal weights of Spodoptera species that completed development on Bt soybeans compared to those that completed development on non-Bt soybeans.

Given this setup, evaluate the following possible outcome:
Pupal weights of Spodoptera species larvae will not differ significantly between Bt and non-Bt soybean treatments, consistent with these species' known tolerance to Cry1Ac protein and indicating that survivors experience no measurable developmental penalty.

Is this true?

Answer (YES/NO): NO